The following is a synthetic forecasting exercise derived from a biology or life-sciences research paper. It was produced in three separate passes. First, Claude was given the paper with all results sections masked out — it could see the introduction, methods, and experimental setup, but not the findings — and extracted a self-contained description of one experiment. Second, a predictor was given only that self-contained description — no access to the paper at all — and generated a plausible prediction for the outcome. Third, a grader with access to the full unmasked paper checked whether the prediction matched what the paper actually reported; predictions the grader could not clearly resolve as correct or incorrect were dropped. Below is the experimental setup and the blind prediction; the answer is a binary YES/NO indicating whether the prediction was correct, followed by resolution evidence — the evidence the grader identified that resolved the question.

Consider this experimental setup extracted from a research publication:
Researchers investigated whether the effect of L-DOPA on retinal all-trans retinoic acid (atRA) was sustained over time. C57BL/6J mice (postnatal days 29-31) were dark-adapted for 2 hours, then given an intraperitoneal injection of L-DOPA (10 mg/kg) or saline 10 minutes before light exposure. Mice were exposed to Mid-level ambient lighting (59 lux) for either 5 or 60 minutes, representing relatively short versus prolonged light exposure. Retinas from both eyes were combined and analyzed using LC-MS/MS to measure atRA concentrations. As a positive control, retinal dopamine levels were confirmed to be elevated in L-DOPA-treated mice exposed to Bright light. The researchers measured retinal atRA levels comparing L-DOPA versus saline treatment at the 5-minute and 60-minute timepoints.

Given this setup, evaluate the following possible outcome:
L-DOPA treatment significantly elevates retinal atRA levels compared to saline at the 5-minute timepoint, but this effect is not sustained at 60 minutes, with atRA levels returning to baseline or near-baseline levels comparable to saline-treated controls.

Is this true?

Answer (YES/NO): NO